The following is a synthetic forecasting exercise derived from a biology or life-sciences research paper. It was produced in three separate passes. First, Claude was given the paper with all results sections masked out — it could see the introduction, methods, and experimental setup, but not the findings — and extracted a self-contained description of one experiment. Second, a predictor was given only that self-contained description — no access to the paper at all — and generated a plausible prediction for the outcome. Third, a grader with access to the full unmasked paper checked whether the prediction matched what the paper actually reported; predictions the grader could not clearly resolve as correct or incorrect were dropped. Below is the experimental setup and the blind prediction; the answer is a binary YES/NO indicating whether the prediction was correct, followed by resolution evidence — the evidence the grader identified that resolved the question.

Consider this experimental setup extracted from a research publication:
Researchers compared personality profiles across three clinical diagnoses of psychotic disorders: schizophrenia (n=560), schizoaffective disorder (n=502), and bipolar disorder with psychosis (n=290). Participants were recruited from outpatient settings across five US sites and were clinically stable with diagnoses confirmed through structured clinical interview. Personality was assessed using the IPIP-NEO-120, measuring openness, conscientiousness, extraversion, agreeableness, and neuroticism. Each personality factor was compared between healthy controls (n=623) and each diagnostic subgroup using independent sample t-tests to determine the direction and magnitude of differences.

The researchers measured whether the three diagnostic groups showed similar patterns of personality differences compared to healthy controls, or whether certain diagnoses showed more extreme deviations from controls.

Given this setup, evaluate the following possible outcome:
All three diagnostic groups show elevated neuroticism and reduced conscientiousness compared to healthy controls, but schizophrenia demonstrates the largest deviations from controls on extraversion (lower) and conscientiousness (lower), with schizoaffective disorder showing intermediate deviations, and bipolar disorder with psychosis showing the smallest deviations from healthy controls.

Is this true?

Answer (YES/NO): NO